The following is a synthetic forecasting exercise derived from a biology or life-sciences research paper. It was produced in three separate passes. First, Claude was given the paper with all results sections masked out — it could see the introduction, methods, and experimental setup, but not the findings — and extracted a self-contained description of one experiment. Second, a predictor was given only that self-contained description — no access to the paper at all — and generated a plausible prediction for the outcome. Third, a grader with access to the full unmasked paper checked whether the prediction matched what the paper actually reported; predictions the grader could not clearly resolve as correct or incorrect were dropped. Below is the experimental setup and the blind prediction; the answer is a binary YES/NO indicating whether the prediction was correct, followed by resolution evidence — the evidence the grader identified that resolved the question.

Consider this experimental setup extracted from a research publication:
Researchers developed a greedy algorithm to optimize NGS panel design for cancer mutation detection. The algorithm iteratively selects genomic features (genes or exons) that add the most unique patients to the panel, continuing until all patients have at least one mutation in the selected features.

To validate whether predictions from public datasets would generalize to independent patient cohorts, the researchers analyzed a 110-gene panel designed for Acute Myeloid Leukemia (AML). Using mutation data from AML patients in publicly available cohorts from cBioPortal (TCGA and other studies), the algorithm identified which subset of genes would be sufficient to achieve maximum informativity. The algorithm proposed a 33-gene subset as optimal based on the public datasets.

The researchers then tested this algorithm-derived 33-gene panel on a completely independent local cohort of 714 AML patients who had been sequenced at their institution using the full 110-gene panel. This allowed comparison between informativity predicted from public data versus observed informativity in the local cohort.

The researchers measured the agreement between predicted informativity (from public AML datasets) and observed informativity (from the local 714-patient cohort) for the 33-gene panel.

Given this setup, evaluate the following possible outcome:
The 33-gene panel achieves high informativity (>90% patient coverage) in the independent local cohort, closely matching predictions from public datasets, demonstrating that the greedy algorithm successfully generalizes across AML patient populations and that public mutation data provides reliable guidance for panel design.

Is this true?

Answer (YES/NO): YES